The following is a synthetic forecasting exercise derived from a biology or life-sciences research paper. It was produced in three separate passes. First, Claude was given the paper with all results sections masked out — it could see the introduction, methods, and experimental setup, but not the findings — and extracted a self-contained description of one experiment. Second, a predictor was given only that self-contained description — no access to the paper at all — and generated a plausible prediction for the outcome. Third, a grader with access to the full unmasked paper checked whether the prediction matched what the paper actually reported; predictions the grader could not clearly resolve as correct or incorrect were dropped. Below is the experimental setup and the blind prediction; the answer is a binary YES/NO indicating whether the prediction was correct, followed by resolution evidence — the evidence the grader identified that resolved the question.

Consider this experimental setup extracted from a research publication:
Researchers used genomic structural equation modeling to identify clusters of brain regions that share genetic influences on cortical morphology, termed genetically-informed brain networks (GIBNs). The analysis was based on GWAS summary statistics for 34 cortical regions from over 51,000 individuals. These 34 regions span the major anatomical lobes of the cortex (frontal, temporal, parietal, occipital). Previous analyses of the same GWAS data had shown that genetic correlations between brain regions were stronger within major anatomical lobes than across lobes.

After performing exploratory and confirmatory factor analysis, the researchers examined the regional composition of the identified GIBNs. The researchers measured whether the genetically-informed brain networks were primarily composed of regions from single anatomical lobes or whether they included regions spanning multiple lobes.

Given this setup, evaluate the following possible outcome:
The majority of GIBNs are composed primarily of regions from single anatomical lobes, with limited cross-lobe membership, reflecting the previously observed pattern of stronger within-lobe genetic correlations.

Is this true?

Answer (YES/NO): NO